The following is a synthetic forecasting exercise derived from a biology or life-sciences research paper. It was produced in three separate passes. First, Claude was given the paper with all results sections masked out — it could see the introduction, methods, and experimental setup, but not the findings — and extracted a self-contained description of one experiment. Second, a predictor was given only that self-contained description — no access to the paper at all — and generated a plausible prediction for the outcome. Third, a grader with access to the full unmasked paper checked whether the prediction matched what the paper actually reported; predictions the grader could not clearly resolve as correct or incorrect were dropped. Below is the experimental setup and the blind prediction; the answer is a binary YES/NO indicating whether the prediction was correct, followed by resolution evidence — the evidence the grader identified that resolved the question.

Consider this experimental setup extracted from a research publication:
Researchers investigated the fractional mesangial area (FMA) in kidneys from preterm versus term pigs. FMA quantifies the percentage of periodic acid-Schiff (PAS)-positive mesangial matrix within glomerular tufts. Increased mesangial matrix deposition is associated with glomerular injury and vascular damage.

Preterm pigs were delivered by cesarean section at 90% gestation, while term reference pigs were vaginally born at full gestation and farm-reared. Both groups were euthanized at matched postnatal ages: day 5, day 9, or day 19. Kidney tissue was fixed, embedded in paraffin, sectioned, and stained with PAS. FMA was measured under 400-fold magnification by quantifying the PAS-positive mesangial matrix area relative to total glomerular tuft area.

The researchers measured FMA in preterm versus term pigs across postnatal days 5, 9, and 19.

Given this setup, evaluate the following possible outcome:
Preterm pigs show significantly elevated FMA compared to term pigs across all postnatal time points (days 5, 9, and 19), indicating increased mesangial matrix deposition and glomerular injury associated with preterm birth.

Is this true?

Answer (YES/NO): YES